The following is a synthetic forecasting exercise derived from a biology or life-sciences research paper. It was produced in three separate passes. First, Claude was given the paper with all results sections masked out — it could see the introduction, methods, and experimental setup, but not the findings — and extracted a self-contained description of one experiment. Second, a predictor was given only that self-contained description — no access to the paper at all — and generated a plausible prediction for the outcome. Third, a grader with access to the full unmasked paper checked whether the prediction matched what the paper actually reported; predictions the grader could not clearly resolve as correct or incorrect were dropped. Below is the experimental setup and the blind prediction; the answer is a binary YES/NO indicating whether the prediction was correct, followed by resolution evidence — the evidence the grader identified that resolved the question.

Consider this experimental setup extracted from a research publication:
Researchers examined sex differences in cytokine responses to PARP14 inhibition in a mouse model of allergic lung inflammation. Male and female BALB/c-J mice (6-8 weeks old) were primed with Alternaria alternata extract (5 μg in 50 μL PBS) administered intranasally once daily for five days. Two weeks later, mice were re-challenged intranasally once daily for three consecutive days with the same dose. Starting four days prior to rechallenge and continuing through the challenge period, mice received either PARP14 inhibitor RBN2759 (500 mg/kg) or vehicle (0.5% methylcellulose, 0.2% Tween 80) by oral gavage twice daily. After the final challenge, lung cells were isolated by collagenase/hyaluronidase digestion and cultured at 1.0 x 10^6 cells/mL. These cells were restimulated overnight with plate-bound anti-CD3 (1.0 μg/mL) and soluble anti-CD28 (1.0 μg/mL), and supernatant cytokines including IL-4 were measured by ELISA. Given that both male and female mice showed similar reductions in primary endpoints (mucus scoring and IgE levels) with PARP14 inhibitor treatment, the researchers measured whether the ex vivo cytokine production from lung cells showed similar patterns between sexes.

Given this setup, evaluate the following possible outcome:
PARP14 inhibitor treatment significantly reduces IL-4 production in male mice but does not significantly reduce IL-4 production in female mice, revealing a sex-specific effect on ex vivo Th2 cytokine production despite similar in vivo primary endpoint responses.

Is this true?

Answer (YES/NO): YES